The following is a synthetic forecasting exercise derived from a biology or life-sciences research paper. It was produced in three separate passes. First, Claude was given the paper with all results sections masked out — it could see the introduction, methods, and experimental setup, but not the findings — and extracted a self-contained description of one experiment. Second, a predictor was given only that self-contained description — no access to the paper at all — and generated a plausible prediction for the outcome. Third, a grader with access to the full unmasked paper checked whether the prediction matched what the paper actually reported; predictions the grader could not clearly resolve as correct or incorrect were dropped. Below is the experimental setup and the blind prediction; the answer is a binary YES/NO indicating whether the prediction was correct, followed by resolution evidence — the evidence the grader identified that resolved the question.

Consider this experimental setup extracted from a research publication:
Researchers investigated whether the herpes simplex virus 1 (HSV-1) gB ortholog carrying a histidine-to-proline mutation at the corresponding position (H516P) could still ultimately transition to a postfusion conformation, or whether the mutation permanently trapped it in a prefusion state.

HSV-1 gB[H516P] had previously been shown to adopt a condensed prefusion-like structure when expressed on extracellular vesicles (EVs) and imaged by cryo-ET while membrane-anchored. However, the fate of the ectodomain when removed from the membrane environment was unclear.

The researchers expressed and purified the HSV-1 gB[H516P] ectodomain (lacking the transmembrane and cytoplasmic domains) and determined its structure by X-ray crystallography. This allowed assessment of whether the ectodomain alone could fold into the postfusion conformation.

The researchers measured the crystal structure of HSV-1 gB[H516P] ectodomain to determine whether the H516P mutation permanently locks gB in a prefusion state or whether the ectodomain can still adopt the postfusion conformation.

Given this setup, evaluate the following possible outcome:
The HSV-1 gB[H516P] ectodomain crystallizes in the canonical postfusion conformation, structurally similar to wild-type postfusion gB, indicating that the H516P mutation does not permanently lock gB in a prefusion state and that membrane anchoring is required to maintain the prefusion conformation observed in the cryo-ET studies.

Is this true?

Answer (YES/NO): YES